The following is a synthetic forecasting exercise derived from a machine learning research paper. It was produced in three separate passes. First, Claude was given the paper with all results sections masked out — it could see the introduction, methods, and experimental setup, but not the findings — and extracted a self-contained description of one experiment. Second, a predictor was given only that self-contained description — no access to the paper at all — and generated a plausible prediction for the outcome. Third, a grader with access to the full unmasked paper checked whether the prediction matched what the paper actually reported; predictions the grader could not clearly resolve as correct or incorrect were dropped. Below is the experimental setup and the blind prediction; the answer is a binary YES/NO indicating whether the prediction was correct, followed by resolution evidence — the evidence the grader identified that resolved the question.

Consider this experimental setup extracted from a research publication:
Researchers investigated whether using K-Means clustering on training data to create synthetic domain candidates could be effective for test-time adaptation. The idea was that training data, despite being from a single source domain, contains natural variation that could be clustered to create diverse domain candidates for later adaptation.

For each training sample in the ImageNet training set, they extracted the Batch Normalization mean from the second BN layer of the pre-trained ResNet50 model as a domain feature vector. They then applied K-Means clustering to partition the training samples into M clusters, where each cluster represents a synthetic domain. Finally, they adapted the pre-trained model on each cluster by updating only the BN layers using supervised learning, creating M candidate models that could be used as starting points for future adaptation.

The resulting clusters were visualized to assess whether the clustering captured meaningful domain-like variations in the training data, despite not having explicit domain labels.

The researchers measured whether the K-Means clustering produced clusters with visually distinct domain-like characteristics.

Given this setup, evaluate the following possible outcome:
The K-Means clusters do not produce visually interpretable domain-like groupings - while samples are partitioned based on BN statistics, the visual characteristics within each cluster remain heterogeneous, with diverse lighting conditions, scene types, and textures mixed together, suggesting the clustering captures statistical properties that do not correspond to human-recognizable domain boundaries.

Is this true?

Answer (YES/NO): NO